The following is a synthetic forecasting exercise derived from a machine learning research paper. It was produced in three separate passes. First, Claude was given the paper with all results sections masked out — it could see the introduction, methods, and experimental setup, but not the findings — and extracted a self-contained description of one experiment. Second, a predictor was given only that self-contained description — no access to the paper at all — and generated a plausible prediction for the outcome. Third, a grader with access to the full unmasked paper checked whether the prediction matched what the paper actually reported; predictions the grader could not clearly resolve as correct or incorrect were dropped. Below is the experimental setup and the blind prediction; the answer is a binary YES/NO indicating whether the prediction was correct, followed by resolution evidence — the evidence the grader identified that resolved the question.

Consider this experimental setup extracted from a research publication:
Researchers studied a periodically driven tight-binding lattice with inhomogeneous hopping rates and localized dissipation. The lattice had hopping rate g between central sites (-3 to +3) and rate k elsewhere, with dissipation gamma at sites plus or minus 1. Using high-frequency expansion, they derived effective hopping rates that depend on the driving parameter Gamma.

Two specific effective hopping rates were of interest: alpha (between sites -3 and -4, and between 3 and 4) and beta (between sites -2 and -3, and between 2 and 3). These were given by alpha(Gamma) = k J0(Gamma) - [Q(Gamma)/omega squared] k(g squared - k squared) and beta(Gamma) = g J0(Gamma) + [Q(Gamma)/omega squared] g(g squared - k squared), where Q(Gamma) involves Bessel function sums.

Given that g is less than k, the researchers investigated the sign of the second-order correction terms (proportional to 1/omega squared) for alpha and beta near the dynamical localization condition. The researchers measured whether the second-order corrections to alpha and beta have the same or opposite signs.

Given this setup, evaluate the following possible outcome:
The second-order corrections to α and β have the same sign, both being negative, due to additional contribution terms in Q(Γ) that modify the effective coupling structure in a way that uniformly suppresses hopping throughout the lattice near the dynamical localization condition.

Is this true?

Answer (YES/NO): NO